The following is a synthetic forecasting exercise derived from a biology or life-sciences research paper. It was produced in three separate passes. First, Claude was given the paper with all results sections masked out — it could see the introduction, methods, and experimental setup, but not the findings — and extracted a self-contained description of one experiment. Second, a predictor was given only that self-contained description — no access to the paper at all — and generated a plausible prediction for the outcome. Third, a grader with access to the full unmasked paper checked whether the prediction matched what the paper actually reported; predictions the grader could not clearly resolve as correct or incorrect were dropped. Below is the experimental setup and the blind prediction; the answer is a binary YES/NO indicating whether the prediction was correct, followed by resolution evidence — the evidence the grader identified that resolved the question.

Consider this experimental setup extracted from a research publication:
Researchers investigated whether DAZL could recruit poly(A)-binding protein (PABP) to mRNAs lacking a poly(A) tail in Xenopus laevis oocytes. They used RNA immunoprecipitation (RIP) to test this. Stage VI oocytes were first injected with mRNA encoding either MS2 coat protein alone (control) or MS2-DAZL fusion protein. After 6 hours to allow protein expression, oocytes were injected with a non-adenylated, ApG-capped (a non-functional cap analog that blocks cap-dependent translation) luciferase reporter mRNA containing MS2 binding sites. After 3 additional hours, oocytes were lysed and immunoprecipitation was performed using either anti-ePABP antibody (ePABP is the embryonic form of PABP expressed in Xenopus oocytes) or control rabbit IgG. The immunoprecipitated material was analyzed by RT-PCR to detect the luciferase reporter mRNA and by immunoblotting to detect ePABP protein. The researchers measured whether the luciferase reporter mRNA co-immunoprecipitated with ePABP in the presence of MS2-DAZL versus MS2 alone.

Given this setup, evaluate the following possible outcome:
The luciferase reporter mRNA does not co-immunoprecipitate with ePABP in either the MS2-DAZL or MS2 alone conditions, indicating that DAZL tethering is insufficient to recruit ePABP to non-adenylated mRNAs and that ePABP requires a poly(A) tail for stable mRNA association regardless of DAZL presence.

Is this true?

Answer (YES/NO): NO